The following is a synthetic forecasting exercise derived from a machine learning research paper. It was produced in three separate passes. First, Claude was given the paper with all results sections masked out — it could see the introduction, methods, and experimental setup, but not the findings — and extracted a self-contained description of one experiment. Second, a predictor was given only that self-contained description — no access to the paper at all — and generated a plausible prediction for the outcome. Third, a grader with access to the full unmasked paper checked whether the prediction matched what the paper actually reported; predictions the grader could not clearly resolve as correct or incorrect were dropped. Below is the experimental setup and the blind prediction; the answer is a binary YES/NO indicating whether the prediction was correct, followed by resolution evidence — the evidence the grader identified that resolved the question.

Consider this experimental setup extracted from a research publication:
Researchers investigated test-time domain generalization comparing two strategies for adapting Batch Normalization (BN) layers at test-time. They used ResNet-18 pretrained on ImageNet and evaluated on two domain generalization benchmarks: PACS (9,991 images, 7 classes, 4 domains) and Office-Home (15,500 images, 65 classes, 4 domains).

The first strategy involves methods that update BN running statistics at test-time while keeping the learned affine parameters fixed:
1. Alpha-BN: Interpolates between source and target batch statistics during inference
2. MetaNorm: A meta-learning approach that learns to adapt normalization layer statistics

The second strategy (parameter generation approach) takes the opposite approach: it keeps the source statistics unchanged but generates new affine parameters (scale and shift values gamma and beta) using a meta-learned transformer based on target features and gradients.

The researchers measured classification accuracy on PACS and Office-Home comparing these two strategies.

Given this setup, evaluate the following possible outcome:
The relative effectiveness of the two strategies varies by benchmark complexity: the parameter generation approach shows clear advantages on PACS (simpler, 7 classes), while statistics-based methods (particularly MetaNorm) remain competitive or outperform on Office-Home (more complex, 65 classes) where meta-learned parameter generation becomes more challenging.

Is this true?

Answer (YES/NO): NO